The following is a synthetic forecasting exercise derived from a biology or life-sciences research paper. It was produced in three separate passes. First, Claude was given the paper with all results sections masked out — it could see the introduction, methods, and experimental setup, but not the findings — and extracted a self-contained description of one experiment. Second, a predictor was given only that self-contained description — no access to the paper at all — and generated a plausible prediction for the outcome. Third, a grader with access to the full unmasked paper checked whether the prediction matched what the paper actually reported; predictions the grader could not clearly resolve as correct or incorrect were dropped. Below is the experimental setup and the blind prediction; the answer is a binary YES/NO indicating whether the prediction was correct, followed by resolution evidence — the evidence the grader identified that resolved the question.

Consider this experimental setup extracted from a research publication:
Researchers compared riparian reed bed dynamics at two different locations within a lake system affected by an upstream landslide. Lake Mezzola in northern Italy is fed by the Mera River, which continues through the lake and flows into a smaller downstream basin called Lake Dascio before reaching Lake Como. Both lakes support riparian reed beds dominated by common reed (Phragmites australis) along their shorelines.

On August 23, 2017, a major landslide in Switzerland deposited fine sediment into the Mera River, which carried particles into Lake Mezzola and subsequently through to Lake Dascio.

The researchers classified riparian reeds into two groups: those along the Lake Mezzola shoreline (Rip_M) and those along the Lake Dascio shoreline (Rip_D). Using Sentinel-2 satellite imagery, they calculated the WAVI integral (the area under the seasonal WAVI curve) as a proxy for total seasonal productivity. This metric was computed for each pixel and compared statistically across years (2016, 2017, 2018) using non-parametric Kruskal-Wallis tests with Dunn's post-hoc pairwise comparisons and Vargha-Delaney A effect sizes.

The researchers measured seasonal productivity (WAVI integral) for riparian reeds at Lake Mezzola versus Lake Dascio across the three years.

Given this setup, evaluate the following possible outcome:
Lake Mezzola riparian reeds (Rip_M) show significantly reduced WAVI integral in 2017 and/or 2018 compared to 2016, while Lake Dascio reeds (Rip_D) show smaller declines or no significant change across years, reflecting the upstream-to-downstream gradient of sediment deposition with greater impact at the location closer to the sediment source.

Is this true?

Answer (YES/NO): NO